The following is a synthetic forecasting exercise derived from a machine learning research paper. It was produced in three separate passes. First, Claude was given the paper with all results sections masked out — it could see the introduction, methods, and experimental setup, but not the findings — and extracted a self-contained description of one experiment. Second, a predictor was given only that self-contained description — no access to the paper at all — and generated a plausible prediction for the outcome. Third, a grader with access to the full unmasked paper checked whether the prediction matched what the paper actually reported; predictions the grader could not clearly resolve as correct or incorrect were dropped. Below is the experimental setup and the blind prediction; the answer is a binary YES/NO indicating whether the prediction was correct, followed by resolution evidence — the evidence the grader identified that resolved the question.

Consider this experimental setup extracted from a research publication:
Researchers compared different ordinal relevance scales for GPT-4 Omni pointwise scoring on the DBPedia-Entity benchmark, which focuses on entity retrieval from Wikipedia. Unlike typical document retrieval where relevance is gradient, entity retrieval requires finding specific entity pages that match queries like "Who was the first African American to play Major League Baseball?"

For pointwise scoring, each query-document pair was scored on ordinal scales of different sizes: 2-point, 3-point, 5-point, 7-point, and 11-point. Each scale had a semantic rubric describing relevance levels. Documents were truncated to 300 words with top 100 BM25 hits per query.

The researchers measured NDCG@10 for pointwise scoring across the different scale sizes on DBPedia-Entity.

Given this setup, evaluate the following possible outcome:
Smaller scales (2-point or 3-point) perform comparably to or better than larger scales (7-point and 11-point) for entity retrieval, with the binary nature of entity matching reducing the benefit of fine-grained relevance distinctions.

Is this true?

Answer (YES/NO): NO